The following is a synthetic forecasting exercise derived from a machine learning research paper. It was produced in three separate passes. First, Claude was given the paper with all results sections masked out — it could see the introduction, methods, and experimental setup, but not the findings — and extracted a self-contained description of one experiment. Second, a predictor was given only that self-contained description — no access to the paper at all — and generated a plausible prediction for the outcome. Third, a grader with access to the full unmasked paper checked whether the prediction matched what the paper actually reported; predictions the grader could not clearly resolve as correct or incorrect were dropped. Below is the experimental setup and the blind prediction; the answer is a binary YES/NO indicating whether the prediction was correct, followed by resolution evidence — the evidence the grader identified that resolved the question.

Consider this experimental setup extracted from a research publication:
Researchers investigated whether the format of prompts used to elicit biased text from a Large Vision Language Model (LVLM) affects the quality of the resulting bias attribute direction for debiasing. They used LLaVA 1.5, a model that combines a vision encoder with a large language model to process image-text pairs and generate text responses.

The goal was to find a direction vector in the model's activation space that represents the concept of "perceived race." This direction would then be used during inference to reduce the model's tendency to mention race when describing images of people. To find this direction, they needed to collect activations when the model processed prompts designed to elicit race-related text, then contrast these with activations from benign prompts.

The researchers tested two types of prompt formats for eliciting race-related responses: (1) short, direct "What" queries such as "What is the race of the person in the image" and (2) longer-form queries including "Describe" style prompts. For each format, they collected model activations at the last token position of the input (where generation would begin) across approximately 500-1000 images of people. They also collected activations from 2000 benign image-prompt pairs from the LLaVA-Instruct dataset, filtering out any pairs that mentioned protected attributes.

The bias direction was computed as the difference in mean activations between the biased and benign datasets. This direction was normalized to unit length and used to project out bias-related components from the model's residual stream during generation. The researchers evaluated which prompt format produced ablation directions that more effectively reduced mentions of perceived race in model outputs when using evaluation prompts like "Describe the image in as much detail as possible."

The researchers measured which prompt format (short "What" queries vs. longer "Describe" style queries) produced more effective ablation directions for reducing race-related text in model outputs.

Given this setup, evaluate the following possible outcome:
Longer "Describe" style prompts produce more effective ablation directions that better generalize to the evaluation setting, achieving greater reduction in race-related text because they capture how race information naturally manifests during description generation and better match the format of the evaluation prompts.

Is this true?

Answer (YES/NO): NO